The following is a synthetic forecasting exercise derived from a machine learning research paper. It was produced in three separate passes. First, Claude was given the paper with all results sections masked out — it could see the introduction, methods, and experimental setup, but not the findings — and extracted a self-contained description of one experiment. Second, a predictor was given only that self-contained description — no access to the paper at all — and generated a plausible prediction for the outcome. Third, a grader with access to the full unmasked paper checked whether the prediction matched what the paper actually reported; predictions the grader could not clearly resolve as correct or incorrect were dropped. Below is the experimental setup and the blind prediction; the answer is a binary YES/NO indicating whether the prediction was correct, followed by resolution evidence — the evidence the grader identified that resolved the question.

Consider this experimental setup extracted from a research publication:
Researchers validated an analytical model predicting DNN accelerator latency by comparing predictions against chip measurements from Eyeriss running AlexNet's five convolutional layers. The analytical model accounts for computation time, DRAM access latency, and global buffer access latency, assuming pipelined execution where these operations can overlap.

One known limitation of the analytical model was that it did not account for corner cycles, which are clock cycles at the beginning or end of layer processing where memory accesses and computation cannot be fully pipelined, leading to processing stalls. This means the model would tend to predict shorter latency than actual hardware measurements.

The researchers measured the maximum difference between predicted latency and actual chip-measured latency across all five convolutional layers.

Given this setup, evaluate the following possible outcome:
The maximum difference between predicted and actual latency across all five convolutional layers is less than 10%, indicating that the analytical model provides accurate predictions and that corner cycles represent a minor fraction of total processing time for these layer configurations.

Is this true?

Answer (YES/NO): NO